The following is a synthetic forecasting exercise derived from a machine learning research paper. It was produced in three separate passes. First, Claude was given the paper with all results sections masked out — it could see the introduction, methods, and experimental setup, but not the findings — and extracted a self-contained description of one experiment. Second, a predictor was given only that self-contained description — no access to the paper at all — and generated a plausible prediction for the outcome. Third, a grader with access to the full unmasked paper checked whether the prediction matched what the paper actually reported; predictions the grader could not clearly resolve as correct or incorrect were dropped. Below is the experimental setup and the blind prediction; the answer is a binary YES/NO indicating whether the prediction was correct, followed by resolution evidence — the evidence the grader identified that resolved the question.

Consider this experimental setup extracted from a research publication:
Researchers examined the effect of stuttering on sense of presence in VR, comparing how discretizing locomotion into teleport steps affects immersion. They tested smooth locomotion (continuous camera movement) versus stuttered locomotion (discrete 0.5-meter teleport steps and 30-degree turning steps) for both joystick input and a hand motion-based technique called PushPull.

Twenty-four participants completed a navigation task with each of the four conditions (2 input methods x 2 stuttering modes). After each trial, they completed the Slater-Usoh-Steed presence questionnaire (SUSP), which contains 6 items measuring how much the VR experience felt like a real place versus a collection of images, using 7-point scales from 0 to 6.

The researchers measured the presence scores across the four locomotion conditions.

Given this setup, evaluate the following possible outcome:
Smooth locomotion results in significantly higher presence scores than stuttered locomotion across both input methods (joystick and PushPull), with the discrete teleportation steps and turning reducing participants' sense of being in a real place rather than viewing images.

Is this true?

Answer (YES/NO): NO